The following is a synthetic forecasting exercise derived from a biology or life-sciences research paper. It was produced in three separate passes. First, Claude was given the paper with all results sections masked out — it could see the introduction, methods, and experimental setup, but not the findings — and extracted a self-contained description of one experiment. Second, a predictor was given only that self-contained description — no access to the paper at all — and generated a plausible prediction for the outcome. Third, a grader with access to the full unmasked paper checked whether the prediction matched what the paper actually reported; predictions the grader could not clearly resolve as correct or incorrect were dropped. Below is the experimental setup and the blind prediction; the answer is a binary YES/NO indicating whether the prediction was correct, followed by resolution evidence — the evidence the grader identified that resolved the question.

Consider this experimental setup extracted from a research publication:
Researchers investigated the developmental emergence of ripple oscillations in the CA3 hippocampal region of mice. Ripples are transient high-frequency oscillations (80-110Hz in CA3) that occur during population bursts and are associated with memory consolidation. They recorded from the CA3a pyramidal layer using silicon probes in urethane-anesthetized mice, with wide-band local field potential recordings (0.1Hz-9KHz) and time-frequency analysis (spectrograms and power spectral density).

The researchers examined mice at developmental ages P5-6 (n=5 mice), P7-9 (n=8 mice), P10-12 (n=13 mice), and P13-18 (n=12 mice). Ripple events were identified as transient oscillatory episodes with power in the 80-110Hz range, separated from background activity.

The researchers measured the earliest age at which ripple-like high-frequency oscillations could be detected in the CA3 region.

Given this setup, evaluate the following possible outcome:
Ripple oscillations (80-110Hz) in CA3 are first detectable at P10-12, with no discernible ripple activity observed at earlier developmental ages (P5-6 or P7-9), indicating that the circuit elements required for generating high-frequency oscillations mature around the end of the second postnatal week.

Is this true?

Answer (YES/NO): NO